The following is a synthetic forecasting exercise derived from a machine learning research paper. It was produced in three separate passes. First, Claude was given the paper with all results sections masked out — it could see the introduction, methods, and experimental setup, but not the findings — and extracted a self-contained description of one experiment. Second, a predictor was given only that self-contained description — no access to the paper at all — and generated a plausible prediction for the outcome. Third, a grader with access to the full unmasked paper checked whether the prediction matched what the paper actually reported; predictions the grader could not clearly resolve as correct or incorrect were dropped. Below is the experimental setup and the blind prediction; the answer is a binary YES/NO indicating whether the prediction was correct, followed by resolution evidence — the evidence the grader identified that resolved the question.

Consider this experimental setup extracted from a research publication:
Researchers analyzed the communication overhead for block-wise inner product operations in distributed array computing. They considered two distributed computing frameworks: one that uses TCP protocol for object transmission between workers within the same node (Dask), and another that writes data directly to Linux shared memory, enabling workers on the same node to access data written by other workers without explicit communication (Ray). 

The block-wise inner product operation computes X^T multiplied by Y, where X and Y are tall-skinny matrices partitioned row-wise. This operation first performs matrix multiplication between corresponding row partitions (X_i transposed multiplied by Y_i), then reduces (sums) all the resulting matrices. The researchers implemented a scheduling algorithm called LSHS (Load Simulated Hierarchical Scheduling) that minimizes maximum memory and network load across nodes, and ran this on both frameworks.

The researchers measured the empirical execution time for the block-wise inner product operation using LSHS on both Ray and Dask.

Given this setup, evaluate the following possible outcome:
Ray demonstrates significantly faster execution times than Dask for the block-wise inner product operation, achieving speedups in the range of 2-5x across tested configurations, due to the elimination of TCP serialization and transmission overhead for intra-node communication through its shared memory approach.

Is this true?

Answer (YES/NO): NO